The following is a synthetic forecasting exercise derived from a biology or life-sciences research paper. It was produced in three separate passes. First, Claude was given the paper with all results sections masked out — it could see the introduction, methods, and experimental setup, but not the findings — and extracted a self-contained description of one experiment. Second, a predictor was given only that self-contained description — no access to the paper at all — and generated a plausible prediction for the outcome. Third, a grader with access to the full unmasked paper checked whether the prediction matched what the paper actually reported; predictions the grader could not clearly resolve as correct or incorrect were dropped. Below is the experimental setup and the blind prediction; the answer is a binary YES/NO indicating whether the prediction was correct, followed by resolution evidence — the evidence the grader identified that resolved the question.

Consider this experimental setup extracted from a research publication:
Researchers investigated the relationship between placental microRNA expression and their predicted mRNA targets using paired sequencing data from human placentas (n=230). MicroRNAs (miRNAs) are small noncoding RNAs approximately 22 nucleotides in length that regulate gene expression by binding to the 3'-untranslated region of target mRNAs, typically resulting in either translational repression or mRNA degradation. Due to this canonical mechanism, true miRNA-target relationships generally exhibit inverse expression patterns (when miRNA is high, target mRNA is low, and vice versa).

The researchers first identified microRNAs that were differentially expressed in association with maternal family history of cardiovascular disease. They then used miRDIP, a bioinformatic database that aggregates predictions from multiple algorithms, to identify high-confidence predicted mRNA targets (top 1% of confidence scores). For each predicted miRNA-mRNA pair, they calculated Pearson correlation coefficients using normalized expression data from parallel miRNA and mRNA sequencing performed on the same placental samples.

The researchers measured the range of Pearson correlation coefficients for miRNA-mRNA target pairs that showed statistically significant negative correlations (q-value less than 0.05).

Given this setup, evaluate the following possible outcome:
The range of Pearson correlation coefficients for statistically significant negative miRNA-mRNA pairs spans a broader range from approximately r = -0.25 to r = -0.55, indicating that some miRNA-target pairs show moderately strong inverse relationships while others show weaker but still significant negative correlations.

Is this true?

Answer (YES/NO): NO